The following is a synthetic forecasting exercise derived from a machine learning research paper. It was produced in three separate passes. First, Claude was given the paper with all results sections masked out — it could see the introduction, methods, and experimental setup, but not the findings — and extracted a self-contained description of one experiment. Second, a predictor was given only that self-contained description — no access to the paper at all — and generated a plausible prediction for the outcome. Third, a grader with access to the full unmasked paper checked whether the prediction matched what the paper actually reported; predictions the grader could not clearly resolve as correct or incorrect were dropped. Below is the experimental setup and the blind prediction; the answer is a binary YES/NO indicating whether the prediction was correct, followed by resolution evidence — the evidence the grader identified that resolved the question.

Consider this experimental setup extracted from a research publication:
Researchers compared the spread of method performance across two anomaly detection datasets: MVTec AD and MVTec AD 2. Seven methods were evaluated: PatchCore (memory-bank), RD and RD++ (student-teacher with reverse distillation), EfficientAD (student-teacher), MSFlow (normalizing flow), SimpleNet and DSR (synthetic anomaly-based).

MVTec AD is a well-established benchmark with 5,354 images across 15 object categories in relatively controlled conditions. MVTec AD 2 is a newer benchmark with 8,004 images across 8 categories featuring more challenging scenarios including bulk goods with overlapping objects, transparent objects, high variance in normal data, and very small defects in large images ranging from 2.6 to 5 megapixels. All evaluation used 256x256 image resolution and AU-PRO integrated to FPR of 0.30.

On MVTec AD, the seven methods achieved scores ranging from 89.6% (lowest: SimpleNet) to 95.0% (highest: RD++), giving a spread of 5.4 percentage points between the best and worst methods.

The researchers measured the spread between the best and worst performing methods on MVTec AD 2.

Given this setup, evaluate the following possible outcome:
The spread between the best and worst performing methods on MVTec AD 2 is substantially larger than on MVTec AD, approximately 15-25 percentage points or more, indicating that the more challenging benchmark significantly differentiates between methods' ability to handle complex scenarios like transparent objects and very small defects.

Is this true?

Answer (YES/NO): NO